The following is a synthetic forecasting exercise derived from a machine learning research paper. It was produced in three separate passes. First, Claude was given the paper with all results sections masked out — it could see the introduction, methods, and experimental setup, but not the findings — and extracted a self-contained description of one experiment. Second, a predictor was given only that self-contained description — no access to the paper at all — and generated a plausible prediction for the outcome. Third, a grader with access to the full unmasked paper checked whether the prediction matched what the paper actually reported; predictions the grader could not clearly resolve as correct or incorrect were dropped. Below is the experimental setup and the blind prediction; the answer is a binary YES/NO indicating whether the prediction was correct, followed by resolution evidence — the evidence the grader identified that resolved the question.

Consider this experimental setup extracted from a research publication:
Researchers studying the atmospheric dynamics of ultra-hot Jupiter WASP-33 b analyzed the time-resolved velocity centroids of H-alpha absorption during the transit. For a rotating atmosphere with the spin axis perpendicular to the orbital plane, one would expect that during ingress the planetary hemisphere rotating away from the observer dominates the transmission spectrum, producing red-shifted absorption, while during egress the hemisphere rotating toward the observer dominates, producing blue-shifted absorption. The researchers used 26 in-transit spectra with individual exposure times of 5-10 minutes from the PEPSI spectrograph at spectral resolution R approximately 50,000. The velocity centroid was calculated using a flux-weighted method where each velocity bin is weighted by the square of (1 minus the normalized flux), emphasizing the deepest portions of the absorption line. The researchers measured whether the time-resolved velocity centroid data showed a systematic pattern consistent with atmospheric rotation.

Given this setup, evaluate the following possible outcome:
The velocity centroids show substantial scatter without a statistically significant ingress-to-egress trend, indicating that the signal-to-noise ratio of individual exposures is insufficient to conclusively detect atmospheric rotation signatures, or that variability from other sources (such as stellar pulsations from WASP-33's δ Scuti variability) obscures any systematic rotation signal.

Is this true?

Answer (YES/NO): NO